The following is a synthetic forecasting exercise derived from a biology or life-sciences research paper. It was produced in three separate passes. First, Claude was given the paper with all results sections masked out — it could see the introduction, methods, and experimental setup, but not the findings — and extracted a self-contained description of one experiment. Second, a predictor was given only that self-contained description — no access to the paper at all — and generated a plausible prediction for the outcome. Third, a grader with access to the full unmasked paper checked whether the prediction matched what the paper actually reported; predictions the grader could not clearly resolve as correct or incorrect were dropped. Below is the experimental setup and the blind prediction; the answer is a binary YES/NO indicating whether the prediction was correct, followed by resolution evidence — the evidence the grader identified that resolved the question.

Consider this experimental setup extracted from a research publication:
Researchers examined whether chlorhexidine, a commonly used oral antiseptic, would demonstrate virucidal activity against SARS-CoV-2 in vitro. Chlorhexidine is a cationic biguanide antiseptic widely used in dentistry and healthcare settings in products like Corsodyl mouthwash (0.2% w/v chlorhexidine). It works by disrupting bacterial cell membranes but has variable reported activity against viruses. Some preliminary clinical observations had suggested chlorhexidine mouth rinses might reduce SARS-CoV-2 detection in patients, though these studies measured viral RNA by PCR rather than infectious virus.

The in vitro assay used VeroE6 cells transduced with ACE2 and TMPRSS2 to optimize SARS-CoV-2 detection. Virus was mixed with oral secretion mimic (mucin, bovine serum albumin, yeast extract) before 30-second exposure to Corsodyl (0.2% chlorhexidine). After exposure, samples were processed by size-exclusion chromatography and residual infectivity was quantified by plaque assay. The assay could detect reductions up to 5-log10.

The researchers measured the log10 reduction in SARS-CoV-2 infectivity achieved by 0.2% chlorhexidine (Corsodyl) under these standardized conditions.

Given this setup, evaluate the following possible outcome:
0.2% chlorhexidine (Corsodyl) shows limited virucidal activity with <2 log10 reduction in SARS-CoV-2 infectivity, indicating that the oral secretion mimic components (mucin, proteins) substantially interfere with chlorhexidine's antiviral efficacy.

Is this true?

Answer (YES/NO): NO